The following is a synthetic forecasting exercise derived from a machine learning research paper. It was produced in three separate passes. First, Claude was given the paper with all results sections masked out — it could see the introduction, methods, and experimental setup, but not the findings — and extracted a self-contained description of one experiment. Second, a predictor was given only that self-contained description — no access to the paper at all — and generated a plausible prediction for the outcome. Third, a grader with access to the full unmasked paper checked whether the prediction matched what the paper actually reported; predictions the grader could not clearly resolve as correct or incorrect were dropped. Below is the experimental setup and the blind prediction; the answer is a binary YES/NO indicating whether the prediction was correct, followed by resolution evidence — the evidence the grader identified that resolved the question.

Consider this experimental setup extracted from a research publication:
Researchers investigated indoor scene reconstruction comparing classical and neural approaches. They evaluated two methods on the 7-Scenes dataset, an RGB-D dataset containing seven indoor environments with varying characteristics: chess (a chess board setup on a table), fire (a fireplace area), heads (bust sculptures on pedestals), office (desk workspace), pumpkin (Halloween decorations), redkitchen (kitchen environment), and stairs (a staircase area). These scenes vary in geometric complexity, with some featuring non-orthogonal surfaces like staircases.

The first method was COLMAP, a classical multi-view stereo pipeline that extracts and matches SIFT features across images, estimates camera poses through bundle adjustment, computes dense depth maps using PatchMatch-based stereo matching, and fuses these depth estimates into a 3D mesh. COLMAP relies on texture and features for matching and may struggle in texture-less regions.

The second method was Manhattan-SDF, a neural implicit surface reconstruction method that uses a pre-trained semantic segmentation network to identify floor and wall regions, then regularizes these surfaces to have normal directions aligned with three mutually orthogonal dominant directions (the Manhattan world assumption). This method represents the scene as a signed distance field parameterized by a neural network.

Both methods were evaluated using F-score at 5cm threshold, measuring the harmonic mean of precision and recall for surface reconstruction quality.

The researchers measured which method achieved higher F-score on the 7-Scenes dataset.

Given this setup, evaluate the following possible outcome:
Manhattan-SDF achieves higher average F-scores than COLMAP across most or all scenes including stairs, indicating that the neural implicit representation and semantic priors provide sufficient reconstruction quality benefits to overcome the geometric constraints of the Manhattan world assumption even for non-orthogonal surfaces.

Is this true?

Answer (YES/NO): NO